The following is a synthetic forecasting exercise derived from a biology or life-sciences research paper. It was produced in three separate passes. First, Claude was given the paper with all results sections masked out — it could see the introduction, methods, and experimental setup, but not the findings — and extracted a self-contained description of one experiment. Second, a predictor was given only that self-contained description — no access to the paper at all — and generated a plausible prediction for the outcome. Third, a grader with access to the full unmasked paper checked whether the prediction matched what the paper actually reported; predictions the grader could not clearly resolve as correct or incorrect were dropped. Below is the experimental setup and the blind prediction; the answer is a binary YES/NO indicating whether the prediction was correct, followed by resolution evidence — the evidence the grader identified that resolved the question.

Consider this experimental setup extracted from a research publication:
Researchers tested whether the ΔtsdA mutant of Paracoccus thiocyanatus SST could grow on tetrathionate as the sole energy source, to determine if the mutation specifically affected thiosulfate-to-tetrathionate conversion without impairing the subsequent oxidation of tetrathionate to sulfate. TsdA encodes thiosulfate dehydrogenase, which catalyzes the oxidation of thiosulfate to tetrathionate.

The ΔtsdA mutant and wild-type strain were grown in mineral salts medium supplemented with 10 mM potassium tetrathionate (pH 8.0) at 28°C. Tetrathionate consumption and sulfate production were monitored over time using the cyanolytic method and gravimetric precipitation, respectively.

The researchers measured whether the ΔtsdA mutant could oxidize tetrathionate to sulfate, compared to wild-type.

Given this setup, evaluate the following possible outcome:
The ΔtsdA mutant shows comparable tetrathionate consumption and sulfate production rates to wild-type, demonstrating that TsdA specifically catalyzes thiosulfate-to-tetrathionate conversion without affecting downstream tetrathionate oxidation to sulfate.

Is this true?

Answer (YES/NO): YES